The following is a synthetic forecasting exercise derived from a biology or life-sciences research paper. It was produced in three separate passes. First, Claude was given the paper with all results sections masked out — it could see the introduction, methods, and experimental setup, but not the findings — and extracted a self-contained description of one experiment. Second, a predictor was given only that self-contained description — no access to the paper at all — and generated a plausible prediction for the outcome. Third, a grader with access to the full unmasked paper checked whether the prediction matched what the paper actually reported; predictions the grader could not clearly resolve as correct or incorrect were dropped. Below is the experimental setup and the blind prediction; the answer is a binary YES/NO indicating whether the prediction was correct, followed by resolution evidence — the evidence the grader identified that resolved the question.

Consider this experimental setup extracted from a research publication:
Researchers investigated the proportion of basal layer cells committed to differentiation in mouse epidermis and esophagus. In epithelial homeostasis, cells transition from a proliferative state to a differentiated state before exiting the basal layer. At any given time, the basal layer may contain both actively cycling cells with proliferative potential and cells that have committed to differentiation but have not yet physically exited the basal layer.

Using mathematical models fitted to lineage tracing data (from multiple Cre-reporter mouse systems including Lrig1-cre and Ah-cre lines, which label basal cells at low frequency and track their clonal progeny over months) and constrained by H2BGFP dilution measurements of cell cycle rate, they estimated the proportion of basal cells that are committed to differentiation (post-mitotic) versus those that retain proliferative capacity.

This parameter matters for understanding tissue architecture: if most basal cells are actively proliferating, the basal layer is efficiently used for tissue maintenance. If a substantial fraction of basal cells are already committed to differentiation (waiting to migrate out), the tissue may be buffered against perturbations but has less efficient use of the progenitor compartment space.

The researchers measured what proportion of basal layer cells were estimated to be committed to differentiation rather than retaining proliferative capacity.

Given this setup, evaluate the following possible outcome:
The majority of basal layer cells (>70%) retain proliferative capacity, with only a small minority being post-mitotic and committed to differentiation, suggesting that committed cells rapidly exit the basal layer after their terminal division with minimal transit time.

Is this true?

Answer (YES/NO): NO